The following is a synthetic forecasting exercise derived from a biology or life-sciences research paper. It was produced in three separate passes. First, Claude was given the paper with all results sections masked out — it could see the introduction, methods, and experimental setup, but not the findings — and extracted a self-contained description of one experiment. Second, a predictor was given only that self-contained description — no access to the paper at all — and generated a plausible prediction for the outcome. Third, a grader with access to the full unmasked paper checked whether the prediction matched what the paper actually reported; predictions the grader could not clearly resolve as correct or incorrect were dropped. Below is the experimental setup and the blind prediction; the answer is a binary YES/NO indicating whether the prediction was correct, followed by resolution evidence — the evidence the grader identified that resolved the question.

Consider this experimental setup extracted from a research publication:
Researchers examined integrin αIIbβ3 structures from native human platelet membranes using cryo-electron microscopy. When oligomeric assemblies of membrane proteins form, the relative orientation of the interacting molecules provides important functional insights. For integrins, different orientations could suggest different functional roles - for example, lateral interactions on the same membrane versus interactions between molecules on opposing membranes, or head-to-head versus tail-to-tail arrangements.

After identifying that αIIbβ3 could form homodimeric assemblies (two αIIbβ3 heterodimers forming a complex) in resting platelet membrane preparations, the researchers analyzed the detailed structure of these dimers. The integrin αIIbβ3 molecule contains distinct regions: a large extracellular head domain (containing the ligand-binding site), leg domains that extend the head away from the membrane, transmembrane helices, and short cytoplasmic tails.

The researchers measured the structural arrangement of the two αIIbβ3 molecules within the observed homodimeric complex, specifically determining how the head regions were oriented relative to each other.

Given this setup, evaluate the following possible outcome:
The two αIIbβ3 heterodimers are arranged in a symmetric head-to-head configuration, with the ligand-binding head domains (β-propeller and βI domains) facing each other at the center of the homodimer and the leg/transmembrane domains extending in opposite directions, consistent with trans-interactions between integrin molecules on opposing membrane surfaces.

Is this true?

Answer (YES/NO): NO